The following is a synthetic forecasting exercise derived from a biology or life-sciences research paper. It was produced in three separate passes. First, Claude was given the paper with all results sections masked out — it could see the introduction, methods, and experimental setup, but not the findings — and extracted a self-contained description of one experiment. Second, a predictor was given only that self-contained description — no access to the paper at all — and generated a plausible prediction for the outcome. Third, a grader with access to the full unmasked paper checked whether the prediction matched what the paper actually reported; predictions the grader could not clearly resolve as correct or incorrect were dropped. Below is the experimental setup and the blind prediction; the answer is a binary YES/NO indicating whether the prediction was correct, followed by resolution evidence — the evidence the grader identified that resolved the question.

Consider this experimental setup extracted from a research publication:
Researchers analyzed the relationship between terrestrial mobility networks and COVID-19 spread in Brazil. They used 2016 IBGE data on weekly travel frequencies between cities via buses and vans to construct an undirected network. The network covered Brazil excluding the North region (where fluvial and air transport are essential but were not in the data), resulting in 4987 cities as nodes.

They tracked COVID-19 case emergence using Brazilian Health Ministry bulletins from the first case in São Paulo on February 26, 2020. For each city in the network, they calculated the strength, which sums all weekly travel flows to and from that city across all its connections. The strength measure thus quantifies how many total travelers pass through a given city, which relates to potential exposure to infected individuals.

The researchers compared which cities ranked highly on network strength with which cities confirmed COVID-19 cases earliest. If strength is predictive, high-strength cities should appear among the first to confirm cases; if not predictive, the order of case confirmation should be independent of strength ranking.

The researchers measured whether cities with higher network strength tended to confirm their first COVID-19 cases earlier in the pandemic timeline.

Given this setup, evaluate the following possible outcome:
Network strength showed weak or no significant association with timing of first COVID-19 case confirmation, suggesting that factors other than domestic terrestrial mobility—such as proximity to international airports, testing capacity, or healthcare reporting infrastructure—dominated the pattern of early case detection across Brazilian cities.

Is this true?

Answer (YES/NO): NO